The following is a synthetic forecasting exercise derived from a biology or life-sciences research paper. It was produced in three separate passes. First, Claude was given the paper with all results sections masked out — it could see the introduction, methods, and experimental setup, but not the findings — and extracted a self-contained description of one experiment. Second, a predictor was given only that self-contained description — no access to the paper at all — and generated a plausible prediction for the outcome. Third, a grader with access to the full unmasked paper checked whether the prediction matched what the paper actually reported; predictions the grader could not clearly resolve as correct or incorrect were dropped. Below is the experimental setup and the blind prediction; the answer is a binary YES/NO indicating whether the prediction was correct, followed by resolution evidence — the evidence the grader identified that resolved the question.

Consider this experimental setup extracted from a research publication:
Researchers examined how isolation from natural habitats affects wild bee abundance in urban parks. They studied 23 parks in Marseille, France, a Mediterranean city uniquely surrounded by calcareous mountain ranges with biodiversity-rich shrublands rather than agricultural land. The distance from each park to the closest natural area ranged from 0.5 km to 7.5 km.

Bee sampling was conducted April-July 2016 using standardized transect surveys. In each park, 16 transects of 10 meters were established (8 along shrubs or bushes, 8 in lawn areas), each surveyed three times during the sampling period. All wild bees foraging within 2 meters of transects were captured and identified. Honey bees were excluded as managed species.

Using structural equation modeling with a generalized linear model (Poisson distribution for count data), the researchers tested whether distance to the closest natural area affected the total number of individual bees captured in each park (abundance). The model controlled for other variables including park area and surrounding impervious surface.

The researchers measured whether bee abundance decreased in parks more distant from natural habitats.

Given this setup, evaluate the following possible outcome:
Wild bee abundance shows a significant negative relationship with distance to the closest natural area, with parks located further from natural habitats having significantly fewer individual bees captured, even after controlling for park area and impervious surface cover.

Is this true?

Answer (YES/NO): NO